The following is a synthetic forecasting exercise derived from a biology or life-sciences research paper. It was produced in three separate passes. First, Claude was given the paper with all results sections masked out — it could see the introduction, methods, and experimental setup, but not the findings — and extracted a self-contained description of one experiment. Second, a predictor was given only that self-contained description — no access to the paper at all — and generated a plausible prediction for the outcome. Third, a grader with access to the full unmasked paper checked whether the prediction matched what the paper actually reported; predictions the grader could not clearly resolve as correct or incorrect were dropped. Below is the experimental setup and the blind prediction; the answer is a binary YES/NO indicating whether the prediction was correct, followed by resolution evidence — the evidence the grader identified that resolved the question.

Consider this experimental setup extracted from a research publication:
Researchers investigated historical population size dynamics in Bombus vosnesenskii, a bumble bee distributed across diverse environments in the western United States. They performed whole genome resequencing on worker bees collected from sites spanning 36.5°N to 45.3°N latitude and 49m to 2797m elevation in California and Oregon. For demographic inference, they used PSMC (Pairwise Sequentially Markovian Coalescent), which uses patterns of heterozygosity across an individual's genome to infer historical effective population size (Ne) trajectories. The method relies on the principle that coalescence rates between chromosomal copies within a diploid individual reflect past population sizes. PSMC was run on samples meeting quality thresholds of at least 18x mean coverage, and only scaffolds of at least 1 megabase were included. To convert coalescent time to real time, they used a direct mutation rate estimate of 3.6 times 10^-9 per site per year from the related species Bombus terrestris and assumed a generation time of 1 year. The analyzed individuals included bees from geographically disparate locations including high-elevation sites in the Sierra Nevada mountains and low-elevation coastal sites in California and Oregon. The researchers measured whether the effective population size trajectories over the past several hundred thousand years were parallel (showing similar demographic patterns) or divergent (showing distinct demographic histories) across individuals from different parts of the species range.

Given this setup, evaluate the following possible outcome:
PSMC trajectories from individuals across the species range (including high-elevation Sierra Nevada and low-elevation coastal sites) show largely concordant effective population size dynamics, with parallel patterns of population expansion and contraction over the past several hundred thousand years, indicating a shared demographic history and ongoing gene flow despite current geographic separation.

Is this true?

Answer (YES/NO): YES